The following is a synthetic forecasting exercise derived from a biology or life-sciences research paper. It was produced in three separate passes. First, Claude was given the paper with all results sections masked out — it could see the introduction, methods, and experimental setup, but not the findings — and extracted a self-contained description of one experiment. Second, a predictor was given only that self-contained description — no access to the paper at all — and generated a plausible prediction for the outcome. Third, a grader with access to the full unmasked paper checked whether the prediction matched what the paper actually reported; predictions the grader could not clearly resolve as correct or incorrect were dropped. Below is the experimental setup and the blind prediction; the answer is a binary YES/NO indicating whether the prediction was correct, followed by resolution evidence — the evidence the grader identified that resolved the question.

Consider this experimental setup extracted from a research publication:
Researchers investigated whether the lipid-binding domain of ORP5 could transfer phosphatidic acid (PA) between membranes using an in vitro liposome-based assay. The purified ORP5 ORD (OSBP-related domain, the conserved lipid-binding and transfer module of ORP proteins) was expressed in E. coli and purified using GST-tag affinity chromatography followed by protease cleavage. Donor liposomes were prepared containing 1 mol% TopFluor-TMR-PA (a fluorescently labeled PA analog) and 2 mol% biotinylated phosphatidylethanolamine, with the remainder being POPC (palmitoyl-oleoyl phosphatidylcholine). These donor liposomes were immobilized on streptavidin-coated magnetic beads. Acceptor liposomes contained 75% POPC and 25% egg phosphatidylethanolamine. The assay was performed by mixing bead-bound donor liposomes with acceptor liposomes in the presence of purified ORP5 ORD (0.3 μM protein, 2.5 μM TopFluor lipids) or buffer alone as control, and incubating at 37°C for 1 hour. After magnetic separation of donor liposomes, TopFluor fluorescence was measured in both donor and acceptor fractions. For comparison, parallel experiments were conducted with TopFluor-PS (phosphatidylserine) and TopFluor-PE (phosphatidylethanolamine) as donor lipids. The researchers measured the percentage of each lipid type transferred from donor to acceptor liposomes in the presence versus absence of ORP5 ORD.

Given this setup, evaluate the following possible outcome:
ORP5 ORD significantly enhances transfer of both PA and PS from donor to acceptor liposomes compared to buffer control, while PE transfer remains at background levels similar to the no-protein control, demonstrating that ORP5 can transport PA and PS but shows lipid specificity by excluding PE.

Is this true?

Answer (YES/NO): YES